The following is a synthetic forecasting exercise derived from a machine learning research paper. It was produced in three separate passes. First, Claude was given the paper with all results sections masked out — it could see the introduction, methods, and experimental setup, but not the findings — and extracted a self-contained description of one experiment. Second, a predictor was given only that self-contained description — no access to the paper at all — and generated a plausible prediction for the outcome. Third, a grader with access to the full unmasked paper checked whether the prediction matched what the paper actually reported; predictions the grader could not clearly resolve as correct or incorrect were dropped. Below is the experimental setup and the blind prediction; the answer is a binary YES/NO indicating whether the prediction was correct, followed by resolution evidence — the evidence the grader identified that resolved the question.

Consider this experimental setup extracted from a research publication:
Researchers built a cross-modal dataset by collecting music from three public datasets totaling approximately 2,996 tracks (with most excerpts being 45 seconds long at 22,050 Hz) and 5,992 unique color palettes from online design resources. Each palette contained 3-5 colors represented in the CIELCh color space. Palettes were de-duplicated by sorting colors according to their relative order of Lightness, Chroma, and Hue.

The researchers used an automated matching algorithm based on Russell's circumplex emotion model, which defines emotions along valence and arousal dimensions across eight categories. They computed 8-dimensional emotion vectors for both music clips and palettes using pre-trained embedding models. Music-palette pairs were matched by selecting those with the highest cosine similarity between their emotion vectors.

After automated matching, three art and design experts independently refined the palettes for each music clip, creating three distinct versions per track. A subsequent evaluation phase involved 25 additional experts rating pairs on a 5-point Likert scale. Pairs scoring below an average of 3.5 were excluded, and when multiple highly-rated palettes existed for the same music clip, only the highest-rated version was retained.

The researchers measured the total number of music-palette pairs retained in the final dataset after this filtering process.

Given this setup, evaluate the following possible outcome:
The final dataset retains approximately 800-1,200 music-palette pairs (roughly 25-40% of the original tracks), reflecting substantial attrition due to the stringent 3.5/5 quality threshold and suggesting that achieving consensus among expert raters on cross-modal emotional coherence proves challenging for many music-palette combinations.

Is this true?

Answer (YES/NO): NO